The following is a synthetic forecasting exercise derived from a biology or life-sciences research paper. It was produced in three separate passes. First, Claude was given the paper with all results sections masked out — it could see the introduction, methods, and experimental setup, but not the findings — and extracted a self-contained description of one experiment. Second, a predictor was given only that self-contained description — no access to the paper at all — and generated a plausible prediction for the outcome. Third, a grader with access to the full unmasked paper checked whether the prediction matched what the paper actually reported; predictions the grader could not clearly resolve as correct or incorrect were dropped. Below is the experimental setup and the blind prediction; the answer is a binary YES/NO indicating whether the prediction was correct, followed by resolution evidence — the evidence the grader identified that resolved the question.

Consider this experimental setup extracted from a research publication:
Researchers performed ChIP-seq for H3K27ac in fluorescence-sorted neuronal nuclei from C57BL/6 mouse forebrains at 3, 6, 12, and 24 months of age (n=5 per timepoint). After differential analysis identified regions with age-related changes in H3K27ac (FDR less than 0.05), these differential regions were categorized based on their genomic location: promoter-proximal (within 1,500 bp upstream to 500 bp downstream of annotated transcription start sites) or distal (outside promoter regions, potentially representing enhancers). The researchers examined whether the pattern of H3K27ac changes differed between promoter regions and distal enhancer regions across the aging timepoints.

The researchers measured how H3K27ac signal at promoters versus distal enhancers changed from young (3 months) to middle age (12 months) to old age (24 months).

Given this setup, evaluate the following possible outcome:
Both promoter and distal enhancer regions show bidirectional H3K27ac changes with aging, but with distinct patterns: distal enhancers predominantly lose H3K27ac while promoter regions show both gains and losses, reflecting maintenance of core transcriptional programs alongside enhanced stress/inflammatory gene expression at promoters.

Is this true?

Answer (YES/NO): NO